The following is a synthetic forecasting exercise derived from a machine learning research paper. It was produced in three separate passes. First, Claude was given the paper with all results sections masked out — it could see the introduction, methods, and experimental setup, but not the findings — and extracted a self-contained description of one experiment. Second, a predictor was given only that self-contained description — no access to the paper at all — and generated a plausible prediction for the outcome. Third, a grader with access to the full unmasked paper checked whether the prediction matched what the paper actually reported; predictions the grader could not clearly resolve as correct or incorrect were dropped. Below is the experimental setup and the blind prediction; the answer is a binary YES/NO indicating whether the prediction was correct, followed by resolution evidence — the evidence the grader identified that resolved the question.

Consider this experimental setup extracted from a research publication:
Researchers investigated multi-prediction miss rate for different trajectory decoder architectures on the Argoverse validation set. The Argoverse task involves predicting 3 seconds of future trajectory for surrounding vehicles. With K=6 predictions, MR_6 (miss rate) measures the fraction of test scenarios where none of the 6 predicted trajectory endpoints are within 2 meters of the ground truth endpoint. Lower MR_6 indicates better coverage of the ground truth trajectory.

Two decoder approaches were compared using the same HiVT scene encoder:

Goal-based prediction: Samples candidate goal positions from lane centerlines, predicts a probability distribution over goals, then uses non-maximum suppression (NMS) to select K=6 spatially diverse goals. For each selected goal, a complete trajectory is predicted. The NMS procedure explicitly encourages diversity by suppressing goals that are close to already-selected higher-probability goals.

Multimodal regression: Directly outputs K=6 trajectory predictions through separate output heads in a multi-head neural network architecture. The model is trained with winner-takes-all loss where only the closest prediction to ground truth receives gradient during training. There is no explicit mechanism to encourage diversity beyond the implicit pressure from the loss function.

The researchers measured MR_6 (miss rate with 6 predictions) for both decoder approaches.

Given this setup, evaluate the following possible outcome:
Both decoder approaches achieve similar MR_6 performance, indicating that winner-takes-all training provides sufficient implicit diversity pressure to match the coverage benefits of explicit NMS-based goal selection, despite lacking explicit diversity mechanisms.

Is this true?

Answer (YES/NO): NO